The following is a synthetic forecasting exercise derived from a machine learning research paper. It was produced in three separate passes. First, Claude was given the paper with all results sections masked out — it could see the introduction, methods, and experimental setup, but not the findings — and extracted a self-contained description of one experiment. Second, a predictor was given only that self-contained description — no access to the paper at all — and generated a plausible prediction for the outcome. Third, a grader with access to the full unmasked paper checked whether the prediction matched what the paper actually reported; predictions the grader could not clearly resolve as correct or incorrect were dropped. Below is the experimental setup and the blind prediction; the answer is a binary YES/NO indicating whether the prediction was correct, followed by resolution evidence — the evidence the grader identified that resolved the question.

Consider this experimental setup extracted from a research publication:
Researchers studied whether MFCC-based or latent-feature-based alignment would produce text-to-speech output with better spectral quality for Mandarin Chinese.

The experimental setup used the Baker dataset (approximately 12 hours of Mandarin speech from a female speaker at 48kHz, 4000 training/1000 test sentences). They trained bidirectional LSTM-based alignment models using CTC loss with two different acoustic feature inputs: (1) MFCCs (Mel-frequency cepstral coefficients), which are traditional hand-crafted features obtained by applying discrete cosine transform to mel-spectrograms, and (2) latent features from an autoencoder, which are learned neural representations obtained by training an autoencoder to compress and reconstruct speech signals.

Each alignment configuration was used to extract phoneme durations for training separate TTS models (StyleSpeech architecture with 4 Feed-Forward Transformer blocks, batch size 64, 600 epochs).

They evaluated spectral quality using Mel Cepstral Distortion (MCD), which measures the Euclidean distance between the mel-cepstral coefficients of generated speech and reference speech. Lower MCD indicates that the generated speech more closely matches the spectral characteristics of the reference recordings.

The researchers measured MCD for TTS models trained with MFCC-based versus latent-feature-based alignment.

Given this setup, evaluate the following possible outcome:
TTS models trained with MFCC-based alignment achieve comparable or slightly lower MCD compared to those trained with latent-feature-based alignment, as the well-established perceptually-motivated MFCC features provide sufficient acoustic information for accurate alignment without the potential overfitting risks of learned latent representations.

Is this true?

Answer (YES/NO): YES